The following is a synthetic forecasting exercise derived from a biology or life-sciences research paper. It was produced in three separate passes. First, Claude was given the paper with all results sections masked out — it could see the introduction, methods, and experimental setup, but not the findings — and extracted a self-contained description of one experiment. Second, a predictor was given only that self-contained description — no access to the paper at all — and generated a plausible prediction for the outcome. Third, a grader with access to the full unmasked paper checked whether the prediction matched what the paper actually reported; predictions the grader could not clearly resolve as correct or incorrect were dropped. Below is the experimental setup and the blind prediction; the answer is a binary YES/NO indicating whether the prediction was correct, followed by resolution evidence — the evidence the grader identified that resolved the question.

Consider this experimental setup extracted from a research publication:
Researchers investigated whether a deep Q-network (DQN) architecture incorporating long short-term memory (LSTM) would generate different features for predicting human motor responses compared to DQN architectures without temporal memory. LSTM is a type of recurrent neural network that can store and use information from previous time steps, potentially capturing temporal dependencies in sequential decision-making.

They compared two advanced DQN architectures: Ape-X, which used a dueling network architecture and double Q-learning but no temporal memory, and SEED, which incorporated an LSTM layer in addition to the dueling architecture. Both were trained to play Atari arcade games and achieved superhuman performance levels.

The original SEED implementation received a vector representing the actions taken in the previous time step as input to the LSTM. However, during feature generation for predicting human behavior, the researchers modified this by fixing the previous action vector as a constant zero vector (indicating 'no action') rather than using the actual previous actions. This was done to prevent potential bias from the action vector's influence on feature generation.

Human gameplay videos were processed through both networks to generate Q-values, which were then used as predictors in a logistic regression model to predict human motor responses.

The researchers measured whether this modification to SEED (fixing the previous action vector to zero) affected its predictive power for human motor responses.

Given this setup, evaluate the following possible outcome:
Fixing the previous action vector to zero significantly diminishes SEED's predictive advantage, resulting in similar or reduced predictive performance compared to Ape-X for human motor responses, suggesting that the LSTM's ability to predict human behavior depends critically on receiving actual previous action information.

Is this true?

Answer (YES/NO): NO